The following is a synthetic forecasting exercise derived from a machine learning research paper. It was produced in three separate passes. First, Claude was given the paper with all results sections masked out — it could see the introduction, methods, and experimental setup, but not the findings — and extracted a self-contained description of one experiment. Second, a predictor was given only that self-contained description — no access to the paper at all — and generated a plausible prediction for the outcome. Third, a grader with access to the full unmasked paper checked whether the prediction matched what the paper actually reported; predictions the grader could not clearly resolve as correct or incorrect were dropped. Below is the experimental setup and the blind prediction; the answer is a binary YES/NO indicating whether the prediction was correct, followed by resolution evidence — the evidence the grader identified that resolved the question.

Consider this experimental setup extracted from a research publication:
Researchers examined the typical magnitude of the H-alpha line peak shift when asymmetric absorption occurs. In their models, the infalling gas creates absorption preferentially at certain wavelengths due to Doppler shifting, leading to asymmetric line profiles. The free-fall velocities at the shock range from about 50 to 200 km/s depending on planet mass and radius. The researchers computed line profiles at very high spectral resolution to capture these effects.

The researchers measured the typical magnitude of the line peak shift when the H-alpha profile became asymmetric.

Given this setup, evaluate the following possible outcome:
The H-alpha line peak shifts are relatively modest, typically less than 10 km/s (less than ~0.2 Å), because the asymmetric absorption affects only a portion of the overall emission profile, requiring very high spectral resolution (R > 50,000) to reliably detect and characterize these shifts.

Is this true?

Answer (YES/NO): NO